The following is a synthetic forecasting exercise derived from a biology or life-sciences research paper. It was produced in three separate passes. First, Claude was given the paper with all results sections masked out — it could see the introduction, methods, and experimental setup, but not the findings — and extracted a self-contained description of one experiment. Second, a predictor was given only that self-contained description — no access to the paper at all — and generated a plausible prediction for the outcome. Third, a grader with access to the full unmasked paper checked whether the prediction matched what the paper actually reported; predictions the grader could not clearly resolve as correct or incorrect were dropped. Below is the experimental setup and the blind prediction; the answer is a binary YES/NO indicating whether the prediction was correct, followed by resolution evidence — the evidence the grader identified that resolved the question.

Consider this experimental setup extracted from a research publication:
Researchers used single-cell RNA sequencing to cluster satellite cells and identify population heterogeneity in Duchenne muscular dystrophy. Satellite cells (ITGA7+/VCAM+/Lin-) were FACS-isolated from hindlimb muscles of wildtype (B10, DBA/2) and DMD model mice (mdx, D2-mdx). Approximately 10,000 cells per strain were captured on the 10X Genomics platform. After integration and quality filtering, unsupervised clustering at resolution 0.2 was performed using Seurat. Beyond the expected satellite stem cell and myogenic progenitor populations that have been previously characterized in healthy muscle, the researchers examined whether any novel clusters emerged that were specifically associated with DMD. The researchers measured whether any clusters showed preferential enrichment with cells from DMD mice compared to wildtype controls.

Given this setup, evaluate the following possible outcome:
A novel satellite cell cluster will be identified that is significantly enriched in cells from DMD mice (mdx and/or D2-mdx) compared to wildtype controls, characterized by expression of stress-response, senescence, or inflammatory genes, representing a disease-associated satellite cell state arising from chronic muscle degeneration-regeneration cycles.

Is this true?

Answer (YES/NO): NO